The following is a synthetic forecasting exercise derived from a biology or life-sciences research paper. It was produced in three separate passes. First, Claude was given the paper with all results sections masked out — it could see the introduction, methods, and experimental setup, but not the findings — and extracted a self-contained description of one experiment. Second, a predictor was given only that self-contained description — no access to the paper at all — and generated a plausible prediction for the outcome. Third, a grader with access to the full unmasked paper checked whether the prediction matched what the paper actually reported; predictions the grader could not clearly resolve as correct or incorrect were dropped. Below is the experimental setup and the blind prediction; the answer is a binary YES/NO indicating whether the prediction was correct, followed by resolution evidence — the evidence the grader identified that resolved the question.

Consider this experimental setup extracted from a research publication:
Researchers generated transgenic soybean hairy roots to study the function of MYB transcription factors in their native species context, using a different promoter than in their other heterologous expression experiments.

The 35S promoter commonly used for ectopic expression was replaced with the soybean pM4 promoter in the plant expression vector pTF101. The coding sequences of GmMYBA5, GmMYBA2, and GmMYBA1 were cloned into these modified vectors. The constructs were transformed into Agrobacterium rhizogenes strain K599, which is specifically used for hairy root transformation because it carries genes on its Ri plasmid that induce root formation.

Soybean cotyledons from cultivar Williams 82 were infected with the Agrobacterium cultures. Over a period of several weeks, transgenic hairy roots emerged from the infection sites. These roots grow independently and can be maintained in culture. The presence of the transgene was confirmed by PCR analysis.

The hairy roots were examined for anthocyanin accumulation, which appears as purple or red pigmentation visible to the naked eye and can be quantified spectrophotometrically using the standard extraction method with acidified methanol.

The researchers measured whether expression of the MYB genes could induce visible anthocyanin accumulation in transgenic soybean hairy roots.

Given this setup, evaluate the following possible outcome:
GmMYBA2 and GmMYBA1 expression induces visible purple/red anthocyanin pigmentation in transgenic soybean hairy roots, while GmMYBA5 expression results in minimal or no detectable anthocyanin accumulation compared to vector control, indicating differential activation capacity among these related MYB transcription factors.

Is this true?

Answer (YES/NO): NO